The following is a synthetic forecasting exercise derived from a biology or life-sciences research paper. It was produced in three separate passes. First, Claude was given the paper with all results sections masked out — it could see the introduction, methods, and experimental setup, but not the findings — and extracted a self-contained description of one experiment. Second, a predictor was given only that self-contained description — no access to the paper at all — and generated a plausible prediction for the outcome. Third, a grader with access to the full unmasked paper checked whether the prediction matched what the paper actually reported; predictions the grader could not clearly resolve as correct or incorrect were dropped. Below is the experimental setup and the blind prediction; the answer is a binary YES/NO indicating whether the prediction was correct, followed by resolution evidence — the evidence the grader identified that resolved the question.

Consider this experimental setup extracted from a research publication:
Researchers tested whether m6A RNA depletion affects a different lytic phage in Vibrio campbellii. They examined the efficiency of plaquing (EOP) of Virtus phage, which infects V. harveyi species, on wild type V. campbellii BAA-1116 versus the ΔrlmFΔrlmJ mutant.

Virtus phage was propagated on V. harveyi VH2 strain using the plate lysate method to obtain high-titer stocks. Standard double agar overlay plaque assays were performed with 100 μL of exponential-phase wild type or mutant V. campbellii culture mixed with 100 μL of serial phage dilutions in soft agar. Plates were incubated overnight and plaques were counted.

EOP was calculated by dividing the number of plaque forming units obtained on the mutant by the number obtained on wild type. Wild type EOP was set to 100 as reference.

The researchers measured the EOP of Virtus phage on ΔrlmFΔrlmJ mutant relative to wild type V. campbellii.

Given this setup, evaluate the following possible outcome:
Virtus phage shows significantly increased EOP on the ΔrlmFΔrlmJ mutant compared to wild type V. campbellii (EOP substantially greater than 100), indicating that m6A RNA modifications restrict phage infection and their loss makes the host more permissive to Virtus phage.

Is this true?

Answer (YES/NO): NO